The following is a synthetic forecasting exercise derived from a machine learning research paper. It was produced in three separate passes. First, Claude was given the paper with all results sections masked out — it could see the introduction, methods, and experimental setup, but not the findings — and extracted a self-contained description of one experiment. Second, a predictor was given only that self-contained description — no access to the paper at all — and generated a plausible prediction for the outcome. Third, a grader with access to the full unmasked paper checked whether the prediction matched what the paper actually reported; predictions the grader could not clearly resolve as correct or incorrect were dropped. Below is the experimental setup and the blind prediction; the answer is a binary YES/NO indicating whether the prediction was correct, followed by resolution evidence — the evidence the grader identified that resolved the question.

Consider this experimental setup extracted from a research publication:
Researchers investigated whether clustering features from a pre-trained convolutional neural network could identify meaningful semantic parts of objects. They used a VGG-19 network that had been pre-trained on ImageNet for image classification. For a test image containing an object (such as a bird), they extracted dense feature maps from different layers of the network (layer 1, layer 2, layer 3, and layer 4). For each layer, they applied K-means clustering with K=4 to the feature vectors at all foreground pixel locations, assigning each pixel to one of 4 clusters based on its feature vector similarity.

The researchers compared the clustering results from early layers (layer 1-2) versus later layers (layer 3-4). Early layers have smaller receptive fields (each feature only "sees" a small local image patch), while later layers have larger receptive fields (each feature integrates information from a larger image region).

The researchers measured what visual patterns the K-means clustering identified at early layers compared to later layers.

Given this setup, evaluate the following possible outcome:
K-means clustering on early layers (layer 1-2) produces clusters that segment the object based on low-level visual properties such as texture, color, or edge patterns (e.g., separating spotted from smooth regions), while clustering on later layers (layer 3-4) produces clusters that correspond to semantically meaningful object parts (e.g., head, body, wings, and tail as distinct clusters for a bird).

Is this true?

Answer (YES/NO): NO